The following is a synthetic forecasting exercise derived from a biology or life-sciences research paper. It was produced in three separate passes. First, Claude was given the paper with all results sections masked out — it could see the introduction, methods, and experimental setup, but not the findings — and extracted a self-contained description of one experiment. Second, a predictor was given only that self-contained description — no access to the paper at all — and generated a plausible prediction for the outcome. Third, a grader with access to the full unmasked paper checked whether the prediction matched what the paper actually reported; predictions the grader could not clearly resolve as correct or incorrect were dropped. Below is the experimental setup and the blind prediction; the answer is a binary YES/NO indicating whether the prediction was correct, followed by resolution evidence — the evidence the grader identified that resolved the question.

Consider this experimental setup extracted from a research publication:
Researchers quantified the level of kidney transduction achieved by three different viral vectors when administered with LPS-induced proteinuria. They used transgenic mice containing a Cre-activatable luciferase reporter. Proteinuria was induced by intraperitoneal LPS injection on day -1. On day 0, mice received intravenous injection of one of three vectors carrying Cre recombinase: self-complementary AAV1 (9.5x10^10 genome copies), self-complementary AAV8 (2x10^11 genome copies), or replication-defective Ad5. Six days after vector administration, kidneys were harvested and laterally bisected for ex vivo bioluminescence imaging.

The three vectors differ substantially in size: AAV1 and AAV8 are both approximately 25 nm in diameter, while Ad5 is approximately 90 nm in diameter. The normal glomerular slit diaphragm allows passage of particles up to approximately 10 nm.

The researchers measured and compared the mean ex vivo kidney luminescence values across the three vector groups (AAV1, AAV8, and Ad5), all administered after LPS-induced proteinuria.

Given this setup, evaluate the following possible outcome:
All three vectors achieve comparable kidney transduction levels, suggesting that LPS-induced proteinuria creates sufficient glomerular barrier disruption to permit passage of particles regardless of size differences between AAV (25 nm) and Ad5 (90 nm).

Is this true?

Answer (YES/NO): NO